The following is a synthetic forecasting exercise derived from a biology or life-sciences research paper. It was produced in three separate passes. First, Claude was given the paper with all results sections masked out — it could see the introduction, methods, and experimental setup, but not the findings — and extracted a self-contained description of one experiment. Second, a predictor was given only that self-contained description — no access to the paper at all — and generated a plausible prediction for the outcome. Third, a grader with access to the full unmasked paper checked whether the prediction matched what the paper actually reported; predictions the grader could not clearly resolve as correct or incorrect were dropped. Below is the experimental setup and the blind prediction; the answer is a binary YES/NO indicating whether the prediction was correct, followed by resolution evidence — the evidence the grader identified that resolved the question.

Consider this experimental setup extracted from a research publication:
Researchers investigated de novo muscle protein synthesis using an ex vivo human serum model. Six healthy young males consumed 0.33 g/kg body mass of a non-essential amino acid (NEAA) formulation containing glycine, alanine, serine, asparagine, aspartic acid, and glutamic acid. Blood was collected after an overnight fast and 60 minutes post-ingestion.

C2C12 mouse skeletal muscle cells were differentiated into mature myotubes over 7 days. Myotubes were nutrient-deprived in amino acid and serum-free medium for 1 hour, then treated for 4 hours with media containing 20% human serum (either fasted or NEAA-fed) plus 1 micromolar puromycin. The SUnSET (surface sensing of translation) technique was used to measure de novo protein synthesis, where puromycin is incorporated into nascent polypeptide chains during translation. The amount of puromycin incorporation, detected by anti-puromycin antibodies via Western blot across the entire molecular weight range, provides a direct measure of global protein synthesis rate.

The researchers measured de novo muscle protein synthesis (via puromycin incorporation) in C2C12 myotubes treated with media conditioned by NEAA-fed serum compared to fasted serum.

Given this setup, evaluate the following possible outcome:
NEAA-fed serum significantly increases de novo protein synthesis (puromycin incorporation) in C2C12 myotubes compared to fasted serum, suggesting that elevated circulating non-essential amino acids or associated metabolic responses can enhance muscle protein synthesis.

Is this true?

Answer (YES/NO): NO